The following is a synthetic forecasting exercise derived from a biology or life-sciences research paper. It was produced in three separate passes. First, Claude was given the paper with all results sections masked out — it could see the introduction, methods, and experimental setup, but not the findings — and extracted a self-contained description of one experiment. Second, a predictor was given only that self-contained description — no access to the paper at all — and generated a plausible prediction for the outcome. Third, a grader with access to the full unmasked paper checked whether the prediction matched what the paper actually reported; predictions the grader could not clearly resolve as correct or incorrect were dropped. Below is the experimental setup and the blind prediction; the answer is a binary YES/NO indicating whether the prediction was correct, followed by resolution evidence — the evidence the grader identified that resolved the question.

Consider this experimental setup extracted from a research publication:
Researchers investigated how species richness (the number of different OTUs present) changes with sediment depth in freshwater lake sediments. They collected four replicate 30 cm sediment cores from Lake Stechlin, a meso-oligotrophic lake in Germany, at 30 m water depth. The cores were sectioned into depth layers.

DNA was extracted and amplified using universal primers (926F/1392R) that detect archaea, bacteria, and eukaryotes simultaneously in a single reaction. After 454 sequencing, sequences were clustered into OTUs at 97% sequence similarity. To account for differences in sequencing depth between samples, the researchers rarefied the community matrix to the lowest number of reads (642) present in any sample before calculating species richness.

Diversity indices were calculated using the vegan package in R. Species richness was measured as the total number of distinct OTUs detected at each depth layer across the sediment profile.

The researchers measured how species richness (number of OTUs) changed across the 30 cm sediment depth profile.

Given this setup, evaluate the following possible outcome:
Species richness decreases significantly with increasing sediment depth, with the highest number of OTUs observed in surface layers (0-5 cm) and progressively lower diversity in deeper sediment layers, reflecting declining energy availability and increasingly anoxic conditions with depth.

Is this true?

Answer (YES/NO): YES